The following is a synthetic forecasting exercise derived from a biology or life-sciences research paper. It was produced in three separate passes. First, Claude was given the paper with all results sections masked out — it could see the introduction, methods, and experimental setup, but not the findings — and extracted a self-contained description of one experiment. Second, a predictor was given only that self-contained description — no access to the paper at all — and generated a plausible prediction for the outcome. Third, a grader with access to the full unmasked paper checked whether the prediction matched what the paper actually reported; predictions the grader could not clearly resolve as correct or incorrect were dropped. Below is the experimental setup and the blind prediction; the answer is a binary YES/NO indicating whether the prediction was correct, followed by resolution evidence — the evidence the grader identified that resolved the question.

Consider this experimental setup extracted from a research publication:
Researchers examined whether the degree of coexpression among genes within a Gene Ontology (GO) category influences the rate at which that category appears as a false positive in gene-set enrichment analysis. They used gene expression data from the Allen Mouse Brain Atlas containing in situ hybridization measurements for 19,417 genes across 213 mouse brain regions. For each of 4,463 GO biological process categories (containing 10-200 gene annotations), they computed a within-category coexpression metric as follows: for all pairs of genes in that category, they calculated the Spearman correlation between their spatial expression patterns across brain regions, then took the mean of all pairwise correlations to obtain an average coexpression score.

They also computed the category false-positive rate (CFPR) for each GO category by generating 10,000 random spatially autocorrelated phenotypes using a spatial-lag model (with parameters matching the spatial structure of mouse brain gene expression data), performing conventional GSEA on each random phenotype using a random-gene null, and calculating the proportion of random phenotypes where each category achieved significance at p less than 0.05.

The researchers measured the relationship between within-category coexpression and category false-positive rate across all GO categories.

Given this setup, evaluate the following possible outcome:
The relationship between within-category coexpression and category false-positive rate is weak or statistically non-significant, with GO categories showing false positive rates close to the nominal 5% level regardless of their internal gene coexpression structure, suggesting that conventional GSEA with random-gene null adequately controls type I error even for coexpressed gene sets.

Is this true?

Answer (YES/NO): NO